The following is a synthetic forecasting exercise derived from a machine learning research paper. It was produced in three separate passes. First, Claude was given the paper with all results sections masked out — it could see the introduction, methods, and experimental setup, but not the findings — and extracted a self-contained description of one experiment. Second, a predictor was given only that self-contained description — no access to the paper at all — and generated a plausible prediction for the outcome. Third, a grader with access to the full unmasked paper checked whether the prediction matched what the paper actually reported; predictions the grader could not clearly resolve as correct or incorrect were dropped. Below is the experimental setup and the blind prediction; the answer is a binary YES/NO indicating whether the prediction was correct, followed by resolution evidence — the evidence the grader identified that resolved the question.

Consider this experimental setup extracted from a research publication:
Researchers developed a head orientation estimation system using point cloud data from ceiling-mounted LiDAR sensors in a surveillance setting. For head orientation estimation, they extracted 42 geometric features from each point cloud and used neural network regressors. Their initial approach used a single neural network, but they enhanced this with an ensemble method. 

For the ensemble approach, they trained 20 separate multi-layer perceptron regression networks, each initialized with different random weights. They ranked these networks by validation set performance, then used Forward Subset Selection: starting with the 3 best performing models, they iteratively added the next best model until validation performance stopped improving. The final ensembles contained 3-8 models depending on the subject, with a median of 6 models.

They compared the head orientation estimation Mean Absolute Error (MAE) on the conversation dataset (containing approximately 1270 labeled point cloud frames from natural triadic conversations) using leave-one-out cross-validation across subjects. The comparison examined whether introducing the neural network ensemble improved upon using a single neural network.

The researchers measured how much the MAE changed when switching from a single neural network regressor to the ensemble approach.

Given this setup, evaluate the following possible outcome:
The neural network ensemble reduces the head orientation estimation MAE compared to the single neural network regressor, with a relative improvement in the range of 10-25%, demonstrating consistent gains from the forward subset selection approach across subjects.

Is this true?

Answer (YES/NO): YES